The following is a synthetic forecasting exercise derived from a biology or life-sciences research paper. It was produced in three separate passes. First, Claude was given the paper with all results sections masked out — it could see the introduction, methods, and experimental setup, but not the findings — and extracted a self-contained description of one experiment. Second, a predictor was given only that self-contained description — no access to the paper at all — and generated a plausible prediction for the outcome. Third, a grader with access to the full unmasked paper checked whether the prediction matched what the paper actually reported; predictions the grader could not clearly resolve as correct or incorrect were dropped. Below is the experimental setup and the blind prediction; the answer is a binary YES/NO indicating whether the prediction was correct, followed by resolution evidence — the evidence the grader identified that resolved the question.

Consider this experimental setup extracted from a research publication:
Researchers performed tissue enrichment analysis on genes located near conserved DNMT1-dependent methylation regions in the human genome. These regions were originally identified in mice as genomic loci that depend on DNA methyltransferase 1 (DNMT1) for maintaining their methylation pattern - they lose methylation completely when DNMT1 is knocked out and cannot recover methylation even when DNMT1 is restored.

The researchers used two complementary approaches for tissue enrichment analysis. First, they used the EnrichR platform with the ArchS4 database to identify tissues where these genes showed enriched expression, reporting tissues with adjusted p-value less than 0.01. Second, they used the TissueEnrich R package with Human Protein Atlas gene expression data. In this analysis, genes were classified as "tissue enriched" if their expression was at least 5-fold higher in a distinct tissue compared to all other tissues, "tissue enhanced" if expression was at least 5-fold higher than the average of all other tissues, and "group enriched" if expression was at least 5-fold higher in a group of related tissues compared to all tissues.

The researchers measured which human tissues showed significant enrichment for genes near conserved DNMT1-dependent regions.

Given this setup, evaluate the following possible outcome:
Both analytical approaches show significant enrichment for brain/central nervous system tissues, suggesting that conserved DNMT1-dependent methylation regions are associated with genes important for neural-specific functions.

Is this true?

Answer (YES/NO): YES